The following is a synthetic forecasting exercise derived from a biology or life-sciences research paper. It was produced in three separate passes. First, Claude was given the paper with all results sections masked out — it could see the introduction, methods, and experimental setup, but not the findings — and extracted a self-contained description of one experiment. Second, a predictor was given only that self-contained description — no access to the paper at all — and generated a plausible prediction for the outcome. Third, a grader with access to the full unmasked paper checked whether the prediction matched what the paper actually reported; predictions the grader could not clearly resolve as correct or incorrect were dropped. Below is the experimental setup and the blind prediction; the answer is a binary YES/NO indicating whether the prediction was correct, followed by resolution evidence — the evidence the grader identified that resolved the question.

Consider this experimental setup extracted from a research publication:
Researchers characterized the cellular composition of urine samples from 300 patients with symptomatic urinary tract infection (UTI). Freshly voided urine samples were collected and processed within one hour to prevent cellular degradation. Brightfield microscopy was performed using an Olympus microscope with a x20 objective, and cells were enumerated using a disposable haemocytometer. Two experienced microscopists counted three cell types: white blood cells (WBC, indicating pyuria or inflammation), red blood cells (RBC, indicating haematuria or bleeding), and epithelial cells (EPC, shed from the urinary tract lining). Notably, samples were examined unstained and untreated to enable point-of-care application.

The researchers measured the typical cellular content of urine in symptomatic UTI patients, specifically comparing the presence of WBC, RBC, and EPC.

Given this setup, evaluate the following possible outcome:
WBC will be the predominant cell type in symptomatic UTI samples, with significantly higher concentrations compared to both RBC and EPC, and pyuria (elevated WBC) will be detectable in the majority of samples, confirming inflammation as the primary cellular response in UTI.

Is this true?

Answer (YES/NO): NO